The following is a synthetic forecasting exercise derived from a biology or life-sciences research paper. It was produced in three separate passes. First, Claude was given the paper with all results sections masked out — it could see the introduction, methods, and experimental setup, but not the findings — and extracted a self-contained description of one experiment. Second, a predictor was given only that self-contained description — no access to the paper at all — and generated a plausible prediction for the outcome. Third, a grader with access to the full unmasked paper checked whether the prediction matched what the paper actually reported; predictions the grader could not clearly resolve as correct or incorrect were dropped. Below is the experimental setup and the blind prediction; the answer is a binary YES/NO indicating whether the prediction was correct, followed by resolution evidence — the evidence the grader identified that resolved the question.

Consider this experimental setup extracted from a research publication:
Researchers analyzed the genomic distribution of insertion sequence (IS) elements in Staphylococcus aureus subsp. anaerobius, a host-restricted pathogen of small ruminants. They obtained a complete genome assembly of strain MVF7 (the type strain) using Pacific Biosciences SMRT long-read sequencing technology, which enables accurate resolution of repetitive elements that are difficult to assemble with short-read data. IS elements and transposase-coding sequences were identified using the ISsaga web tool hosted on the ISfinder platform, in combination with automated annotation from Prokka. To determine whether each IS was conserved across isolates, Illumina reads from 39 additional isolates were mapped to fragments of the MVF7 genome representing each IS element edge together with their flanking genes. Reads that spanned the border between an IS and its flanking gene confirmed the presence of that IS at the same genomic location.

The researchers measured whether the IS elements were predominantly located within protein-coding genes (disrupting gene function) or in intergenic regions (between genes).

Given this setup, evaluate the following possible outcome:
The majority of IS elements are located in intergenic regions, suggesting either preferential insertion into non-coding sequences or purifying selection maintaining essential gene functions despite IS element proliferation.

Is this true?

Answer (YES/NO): YES